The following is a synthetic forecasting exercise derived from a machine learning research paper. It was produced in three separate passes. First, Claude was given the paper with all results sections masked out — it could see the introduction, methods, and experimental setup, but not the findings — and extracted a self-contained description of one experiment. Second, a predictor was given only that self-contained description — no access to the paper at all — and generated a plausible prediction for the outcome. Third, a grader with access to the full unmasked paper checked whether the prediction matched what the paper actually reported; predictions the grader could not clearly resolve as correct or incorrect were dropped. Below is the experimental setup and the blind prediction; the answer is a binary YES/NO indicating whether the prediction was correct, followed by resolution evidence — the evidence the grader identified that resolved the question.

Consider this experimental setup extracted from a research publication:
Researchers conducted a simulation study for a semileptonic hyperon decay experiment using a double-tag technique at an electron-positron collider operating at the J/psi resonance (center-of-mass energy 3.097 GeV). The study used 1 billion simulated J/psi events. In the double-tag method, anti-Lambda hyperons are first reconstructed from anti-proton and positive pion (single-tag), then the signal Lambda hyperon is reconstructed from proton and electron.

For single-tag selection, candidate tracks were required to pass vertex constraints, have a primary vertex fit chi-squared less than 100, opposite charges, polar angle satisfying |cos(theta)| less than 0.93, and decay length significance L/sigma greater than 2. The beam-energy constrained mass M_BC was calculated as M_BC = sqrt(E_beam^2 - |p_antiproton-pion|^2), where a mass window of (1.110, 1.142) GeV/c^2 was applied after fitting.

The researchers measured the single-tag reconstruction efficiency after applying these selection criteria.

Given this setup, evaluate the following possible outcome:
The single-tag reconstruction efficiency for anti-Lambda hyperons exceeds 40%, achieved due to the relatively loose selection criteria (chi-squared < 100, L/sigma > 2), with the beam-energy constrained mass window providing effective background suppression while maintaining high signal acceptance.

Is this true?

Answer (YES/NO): NO